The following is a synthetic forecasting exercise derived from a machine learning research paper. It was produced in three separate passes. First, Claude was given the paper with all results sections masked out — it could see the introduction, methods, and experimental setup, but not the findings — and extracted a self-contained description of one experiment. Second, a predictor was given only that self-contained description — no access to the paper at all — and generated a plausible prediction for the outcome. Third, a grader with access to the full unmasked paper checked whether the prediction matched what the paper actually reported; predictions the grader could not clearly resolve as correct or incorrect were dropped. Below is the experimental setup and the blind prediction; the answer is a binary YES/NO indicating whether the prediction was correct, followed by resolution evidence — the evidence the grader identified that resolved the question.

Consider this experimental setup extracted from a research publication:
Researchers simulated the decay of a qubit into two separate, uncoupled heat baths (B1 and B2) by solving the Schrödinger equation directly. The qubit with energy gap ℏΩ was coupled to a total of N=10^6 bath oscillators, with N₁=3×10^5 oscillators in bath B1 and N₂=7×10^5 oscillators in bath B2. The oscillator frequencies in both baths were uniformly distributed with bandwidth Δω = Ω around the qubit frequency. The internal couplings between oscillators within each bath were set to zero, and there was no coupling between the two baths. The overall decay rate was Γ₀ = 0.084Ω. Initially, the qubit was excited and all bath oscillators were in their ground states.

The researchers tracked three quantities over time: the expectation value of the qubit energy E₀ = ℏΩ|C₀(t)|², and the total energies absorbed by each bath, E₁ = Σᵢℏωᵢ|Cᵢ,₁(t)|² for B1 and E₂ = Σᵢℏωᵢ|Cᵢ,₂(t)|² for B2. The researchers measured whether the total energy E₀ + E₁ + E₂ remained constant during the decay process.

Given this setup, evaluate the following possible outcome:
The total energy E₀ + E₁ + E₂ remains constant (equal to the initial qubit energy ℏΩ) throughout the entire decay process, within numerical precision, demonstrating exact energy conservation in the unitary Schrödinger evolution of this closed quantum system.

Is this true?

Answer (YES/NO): YES